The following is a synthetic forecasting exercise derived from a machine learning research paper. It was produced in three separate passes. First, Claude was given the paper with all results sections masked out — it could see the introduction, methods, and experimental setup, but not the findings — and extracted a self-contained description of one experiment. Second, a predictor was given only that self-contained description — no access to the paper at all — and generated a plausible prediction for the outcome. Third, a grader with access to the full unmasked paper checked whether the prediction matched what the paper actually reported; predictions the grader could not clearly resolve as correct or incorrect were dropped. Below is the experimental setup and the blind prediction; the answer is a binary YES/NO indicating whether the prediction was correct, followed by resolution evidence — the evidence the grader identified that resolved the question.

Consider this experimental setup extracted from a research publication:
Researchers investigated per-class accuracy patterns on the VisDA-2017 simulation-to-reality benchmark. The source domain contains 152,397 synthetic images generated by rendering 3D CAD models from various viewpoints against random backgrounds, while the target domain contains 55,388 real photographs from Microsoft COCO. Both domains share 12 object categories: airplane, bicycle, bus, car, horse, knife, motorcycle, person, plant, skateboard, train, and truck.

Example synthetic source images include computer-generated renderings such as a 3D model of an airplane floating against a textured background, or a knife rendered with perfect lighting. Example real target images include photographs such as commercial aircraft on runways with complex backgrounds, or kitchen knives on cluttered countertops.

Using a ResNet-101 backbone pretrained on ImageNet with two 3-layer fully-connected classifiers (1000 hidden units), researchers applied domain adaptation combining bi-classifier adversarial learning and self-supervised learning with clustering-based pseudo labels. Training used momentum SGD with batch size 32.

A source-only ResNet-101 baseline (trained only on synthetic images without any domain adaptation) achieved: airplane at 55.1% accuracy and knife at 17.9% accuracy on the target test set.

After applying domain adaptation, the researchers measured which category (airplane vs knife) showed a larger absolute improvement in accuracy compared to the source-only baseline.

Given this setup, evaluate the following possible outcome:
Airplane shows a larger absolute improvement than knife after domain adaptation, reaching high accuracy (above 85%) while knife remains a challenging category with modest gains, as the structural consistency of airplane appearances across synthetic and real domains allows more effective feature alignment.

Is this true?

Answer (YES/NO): NO